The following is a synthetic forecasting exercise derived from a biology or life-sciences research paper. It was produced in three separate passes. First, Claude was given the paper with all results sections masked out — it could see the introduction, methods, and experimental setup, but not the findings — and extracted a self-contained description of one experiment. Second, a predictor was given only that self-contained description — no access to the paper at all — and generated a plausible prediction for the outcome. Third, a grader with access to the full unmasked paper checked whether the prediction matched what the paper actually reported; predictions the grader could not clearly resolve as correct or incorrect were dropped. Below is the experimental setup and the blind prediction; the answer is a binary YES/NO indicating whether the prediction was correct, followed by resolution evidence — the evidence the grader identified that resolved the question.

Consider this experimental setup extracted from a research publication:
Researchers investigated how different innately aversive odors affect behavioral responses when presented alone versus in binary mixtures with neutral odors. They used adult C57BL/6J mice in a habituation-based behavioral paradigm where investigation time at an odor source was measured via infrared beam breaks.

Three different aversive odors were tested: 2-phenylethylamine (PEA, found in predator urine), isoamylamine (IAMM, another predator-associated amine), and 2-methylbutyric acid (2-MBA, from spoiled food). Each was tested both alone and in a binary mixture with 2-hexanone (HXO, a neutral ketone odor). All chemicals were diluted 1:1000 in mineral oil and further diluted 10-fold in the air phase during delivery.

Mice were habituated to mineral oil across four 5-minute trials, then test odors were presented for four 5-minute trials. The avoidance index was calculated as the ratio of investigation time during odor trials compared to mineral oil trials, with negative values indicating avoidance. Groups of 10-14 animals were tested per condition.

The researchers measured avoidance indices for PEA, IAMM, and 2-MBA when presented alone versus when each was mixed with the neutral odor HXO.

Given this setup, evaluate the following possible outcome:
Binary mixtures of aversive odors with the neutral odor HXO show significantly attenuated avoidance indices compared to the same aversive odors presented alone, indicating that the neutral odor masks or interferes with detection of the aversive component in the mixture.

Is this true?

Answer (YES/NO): NO